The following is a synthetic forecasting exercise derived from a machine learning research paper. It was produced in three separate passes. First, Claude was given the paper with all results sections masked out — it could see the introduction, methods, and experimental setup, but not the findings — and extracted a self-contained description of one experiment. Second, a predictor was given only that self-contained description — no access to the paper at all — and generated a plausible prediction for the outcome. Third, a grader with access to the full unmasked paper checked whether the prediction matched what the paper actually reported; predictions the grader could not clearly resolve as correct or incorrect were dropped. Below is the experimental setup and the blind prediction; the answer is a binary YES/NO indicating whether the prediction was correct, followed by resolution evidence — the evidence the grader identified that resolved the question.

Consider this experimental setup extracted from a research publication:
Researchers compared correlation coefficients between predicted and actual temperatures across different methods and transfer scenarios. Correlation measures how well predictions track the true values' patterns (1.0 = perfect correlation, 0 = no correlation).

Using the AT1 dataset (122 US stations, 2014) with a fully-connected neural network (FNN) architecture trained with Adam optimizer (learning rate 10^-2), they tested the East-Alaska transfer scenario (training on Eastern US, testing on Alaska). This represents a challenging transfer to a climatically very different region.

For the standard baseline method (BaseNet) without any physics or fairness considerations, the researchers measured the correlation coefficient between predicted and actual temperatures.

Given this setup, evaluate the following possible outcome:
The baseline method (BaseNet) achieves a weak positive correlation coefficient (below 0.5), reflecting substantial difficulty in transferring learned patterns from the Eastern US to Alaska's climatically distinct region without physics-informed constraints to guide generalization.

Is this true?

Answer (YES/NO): YES